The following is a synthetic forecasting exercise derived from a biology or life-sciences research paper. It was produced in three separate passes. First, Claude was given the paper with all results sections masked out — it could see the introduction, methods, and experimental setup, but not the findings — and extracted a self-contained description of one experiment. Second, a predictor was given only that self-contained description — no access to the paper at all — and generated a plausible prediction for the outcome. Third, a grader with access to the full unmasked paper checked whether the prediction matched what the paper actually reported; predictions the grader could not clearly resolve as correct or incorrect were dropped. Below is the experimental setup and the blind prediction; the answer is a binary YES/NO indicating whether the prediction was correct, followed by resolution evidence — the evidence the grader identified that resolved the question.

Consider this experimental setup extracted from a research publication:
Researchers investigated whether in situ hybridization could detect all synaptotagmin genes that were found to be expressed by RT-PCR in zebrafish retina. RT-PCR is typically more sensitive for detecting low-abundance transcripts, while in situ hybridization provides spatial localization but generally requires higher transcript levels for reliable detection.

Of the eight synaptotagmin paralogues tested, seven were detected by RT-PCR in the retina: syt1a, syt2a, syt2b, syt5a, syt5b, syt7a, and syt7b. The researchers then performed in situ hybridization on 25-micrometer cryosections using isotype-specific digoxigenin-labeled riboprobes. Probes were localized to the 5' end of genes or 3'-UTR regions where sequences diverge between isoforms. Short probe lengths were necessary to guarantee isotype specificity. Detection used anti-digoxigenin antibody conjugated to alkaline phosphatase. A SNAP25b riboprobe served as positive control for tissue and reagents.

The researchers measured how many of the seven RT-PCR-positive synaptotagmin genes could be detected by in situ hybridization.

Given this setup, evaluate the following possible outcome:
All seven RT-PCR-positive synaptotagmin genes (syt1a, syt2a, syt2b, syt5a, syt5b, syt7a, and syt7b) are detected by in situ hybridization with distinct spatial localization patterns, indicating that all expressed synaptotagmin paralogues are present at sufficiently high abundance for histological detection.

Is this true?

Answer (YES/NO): NO